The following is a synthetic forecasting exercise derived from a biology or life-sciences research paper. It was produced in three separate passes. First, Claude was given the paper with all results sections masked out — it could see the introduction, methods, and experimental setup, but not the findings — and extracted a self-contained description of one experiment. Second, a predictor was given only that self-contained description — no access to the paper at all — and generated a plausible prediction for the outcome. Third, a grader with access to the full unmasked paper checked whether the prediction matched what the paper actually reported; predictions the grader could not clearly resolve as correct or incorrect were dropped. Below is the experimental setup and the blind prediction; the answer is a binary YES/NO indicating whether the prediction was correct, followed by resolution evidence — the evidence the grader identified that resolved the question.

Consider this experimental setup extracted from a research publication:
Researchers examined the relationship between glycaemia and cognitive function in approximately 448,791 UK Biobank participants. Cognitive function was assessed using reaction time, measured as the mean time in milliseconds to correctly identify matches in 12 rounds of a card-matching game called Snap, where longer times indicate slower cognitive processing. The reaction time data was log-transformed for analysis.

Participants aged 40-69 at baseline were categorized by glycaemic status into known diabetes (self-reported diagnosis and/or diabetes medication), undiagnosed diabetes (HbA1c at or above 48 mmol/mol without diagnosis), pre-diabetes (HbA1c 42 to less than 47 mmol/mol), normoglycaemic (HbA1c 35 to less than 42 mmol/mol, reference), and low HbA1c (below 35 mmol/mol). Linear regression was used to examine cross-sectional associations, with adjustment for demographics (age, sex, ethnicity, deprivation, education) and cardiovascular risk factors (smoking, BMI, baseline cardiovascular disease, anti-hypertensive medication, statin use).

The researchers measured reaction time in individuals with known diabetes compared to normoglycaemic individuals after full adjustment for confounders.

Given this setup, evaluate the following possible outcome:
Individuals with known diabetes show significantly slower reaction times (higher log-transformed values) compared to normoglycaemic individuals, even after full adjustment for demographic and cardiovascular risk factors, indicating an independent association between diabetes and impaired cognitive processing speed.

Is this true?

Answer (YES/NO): YES